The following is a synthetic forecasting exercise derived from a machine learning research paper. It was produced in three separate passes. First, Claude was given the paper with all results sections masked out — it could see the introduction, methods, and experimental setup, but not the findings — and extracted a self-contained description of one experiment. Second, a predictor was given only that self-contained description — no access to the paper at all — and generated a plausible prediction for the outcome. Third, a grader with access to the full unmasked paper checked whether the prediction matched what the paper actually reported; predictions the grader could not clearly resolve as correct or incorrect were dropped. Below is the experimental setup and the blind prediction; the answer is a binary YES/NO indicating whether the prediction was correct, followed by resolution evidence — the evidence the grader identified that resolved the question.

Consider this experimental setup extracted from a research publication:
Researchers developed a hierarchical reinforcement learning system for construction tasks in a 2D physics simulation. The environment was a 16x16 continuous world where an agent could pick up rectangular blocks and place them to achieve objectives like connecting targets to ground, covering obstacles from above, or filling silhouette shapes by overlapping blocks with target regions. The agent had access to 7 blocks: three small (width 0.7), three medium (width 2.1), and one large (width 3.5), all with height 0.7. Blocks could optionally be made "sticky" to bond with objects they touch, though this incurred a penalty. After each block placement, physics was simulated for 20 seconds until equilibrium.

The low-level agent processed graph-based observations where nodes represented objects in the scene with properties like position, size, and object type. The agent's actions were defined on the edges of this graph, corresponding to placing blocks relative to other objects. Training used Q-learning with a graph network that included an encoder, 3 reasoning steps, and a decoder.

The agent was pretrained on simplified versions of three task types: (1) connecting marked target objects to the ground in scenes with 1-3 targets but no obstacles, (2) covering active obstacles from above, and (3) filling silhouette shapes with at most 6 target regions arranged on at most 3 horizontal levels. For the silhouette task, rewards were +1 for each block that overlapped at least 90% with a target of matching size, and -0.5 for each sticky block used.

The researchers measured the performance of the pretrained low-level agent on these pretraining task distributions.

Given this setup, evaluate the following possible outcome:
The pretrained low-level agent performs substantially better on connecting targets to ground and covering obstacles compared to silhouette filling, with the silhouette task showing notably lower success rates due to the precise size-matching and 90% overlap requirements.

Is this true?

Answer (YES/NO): NO